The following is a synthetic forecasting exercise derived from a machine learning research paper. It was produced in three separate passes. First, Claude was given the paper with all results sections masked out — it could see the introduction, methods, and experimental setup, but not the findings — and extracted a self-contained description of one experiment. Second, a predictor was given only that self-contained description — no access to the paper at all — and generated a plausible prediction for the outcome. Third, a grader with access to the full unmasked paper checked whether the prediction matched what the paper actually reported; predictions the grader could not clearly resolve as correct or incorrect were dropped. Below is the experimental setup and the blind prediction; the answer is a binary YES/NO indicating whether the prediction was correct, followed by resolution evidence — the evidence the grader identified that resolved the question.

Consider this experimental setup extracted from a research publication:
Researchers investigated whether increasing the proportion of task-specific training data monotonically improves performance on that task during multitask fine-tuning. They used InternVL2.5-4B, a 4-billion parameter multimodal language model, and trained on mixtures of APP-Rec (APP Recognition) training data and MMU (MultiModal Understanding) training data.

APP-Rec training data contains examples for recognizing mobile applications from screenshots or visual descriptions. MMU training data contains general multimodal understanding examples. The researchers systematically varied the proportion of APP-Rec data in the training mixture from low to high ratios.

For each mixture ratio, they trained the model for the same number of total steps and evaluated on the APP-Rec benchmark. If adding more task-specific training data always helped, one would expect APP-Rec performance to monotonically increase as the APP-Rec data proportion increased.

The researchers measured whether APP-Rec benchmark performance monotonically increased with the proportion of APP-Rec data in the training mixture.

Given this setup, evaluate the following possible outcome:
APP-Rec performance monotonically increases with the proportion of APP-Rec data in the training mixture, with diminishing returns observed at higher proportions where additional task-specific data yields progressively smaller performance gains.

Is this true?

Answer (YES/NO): NO